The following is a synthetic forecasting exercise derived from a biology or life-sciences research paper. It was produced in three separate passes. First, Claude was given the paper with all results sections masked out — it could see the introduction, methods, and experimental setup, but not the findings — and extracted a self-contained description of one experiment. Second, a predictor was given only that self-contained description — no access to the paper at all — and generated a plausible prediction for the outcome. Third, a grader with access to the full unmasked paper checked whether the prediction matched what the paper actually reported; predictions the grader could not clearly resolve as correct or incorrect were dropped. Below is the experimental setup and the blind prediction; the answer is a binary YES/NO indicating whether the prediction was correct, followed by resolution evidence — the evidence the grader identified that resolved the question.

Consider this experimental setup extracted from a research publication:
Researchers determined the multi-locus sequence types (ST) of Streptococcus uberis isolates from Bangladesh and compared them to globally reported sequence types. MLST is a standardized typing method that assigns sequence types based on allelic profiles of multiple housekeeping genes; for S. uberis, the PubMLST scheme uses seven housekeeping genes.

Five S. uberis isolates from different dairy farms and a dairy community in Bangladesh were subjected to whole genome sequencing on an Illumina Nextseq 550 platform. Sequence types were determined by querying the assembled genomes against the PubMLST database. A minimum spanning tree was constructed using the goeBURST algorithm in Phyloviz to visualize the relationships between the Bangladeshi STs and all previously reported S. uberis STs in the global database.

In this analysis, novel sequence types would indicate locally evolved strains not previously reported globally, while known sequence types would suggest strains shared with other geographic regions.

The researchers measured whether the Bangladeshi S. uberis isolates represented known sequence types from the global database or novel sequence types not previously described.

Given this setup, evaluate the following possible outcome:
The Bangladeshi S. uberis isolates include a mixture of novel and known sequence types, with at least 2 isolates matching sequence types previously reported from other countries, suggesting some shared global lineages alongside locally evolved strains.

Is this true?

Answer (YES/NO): NO